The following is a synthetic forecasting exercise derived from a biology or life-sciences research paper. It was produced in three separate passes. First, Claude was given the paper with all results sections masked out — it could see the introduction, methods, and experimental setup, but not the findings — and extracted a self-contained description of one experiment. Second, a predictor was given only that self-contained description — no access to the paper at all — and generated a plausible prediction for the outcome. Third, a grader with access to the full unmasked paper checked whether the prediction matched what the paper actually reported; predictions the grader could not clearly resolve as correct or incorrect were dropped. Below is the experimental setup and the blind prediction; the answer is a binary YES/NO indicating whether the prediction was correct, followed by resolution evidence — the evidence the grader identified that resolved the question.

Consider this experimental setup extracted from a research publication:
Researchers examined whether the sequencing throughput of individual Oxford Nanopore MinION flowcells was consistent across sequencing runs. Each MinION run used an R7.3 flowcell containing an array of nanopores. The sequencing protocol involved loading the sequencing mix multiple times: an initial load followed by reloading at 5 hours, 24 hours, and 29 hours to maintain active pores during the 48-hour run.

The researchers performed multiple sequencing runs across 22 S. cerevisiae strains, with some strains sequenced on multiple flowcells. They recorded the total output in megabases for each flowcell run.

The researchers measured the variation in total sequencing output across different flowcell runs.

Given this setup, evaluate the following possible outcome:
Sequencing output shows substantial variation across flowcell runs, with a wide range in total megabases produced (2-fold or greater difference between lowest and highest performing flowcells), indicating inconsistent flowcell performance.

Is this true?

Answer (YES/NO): YES